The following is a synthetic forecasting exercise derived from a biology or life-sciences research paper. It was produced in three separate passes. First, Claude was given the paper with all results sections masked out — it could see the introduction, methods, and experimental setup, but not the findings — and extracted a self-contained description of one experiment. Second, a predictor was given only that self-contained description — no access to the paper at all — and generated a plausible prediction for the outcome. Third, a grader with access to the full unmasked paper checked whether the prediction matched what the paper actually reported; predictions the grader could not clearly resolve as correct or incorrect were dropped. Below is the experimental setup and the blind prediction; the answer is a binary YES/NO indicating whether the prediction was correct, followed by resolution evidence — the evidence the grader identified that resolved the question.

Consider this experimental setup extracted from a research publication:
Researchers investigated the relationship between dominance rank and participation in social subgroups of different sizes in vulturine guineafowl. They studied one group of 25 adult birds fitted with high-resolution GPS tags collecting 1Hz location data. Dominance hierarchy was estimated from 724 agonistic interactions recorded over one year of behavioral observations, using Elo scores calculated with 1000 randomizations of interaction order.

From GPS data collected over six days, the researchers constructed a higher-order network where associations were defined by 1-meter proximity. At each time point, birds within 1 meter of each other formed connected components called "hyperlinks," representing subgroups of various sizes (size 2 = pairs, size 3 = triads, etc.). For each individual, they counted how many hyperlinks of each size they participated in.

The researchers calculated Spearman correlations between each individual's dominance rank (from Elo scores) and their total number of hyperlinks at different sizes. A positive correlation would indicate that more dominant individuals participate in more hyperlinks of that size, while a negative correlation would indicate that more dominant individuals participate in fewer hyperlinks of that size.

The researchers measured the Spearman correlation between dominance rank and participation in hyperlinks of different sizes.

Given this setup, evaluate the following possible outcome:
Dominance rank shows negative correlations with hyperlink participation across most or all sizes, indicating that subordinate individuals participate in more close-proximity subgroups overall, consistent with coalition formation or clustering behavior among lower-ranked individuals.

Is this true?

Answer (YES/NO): NO